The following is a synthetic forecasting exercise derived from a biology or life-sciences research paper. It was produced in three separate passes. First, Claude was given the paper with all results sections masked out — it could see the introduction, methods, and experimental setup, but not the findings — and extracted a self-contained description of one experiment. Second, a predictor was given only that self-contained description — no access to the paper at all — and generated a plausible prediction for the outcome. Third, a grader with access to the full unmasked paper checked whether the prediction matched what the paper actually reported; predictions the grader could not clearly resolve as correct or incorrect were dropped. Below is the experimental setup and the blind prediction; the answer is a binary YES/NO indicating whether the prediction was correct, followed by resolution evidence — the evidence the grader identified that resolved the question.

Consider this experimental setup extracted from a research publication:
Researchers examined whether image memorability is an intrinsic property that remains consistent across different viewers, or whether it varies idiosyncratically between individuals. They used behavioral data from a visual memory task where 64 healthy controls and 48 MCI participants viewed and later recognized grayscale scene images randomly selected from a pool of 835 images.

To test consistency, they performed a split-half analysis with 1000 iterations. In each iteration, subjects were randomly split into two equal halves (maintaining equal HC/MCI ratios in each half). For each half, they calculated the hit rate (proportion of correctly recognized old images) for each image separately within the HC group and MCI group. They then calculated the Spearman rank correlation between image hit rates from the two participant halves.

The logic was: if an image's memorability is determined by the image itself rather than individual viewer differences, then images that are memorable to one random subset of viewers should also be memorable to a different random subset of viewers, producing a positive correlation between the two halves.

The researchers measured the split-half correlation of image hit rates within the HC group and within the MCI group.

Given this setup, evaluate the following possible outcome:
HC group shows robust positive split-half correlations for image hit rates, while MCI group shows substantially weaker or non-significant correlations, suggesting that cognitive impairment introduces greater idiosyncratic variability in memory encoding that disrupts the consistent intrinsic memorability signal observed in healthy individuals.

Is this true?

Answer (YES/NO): NO